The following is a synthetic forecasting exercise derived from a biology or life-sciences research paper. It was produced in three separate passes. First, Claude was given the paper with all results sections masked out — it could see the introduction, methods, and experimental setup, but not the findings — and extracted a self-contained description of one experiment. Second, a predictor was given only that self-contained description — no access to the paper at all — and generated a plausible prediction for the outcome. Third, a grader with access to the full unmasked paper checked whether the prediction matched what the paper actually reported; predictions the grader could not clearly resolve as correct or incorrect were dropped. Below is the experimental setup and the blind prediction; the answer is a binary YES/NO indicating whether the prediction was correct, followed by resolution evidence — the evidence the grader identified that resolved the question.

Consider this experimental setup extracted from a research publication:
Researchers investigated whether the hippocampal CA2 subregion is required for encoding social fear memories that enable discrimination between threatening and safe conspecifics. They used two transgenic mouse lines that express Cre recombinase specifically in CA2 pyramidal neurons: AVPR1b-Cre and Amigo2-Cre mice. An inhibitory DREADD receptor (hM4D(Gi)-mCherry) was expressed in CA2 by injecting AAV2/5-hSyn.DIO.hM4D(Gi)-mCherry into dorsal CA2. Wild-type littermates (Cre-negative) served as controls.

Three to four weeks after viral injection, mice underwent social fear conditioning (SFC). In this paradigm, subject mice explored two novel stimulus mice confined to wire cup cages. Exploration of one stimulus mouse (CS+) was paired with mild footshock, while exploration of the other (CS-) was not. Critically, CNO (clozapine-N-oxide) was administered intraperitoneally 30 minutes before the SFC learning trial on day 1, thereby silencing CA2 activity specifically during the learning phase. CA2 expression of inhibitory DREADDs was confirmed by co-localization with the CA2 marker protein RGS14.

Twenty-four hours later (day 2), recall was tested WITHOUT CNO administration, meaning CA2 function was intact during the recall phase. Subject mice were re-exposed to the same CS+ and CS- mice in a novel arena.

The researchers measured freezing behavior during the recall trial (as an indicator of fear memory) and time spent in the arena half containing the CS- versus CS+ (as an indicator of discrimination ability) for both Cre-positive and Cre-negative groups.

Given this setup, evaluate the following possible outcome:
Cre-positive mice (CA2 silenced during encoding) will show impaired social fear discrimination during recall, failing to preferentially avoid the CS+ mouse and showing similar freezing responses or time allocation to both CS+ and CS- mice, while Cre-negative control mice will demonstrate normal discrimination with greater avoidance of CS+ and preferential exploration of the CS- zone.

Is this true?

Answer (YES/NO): YES